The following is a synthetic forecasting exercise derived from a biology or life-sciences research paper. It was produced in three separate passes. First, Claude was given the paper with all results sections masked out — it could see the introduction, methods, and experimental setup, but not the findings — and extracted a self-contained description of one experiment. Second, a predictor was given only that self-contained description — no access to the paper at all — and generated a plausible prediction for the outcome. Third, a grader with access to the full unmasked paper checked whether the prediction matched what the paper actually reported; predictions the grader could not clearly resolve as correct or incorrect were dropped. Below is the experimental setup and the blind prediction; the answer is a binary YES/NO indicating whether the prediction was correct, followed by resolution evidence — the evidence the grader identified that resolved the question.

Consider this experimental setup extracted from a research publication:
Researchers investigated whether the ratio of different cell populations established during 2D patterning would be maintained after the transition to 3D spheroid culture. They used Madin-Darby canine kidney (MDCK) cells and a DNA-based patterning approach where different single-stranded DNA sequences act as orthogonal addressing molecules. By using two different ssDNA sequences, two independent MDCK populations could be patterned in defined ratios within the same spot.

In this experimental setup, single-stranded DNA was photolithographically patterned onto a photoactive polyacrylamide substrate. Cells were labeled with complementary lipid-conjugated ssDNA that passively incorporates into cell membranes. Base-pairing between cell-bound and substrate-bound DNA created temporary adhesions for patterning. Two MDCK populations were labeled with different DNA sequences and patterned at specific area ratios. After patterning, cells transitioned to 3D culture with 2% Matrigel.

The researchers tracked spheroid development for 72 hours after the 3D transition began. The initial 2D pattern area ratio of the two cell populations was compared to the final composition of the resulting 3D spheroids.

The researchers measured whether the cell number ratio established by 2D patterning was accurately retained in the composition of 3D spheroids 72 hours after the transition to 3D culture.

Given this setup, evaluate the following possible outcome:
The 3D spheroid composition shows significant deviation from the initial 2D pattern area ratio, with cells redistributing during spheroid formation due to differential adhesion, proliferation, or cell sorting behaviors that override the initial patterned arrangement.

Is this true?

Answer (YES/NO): NO